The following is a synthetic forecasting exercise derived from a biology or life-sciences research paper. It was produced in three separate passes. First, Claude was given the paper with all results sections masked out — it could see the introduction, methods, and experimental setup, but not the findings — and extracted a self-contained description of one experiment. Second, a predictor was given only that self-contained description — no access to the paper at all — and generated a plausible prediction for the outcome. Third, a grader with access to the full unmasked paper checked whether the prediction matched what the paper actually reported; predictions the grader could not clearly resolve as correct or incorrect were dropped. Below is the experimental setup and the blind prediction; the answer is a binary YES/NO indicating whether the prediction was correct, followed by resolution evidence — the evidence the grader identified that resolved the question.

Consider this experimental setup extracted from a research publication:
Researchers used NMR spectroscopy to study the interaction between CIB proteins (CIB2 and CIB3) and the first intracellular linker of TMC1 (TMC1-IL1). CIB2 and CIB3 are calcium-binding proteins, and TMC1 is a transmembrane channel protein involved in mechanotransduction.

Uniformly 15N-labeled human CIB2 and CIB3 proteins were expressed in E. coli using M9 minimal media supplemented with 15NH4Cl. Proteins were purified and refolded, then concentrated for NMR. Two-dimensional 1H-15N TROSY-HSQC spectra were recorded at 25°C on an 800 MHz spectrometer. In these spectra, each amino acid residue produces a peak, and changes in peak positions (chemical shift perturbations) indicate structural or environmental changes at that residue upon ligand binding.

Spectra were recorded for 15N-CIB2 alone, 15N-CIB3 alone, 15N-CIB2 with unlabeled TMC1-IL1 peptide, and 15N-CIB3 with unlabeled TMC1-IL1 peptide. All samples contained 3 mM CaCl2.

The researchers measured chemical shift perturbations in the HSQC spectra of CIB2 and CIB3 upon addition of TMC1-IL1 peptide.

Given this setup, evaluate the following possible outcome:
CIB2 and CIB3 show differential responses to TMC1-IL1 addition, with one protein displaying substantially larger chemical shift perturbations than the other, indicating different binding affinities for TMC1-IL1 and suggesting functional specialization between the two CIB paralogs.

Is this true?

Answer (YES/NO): NO